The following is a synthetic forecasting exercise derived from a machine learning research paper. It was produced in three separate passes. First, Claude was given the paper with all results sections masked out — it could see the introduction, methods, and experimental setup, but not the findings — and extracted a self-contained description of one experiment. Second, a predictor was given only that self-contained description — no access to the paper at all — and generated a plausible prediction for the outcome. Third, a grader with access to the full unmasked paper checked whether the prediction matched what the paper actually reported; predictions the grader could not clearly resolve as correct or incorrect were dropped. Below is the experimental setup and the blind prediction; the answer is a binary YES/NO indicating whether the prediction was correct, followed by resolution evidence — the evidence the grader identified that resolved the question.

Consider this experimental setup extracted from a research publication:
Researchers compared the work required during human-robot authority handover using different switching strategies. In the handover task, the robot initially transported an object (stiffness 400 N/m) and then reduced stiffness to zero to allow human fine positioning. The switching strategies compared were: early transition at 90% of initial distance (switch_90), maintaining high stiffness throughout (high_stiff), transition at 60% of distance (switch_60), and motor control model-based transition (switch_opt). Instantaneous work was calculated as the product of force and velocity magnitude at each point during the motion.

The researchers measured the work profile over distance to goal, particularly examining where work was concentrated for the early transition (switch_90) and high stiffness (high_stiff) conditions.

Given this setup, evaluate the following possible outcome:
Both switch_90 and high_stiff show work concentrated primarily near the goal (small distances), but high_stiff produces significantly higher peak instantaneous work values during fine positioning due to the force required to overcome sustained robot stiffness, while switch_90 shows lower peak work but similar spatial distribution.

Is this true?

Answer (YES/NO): NO